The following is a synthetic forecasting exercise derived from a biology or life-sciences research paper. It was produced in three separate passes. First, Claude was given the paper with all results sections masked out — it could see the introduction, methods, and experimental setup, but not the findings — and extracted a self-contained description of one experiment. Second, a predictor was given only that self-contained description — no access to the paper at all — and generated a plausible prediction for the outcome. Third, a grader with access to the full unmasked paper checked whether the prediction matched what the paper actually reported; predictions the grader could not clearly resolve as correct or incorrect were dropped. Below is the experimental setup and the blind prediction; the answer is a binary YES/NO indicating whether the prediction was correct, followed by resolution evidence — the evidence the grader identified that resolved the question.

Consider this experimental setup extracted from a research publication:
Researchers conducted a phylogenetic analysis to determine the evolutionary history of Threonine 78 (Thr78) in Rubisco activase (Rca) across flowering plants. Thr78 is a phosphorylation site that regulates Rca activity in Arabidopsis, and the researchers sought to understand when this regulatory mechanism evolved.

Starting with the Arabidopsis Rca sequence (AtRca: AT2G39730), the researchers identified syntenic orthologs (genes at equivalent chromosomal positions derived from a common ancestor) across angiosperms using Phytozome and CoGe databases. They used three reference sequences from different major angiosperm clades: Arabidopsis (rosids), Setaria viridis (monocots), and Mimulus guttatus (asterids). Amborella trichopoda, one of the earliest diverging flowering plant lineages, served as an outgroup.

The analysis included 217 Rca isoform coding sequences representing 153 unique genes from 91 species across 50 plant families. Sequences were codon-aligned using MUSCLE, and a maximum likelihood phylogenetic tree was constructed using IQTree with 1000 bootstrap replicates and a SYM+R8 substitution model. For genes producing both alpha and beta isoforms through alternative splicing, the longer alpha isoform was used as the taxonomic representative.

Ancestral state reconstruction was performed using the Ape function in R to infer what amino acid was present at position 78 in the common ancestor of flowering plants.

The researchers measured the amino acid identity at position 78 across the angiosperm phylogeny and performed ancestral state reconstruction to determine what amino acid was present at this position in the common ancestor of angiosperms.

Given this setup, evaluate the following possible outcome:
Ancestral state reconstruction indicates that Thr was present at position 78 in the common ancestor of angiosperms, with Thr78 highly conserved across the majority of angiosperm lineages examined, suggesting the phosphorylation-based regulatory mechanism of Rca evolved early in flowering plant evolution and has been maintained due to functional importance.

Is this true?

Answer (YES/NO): NO